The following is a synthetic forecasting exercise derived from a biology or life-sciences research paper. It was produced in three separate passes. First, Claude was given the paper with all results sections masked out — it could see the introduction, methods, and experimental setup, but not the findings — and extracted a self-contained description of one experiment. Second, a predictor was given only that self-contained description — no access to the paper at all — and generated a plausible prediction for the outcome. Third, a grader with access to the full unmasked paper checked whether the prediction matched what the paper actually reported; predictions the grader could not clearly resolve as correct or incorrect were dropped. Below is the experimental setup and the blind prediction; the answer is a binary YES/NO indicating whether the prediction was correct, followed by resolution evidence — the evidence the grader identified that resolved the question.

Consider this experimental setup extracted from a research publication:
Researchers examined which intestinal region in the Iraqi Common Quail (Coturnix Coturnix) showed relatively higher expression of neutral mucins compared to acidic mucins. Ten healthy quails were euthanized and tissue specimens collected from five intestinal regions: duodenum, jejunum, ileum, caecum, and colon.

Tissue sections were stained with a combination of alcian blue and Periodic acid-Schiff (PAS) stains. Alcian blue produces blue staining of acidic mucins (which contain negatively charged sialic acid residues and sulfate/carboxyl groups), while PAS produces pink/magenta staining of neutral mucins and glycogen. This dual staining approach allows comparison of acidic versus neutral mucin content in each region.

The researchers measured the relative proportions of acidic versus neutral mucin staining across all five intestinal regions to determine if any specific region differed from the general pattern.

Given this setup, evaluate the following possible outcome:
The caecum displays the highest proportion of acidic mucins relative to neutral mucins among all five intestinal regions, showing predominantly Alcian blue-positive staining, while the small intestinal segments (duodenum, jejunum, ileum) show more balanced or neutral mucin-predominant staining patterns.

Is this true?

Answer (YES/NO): NO